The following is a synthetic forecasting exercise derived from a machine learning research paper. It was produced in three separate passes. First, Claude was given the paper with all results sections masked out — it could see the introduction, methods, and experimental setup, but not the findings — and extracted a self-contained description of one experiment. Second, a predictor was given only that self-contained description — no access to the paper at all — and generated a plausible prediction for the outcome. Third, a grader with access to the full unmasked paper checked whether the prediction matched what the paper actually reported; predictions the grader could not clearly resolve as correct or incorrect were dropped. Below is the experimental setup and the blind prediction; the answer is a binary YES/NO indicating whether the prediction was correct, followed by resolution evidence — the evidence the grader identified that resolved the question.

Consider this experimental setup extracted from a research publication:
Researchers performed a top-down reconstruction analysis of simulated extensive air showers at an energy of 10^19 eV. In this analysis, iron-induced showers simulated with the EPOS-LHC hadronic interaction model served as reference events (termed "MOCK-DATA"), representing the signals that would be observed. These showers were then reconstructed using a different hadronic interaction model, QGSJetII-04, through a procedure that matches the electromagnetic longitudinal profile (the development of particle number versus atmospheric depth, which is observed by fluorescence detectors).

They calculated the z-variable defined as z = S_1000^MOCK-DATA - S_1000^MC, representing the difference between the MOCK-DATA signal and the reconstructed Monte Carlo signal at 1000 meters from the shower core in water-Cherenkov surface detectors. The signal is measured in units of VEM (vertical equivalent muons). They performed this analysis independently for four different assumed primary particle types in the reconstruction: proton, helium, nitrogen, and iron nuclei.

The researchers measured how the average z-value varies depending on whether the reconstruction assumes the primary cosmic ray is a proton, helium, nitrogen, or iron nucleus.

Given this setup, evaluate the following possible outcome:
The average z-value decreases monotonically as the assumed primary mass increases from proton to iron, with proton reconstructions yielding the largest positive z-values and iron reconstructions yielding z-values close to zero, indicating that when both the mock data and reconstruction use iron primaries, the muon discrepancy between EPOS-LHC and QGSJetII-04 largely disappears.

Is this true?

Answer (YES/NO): NO